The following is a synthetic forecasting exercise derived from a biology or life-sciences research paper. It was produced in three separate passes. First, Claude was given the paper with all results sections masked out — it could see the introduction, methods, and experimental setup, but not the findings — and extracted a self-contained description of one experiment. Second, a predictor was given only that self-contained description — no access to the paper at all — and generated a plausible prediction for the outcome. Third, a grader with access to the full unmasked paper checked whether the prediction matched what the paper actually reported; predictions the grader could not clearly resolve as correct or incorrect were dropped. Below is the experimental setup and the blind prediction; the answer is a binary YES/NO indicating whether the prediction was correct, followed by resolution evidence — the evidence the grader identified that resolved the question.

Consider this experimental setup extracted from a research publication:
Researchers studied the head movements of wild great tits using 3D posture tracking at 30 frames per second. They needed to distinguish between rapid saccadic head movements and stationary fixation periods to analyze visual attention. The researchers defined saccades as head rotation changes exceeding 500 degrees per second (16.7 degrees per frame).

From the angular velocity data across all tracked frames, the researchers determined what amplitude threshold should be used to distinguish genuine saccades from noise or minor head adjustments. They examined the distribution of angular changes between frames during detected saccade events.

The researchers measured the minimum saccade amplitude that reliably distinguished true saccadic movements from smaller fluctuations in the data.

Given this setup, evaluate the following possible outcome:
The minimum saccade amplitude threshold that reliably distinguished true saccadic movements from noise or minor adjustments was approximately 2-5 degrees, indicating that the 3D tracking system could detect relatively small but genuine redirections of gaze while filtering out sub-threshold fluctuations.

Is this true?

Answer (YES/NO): NO